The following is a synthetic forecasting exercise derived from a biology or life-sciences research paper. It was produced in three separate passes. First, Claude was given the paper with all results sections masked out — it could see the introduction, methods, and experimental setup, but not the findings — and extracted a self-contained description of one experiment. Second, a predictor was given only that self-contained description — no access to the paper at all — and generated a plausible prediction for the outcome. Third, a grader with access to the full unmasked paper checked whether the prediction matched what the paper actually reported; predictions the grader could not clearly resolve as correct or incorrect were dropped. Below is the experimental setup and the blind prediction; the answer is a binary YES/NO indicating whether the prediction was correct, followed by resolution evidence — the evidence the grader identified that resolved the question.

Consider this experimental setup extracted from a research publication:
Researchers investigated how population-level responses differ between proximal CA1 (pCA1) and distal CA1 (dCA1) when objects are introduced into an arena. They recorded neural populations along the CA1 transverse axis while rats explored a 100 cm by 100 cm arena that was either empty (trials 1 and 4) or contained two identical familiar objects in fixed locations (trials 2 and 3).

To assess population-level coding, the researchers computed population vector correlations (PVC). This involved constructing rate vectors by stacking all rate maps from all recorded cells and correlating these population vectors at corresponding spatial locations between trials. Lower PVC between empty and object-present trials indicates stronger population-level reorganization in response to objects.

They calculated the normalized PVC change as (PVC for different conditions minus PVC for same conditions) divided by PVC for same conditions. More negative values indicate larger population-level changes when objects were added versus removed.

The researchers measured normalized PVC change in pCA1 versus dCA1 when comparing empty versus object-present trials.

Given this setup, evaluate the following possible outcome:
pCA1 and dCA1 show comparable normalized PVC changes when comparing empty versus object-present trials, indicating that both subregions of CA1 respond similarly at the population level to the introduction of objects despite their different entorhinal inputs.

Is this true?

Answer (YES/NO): NO